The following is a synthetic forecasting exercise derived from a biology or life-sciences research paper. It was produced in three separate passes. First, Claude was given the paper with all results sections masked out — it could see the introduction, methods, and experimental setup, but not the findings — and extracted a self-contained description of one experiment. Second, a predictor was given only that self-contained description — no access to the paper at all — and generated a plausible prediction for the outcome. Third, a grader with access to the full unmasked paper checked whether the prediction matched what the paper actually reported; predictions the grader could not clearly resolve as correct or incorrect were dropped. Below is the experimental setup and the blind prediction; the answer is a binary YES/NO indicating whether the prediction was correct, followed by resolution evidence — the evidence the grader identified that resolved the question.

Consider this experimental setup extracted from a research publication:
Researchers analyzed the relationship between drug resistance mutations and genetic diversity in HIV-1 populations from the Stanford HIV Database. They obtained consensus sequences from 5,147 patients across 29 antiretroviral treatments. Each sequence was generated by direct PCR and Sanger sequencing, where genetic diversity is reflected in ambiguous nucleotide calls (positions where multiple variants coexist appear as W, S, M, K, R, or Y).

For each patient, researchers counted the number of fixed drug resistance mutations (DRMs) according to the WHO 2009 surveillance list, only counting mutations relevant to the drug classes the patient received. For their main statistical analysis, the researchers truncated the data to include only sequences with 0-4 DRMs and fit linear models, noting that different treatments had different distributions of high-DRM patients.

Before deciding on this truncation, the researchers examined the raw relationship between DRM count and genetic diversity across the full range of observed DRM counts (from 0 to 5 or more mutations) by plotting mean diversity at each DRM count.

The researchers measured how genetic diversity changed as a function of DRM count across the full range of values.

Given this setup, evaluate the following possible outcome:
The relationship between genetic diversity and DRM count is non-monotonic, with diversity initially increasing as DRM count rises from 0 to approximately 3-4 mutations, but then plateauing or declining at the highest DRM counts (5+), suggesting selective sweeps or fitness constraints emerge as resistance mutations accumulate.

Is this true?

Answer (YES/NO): NO